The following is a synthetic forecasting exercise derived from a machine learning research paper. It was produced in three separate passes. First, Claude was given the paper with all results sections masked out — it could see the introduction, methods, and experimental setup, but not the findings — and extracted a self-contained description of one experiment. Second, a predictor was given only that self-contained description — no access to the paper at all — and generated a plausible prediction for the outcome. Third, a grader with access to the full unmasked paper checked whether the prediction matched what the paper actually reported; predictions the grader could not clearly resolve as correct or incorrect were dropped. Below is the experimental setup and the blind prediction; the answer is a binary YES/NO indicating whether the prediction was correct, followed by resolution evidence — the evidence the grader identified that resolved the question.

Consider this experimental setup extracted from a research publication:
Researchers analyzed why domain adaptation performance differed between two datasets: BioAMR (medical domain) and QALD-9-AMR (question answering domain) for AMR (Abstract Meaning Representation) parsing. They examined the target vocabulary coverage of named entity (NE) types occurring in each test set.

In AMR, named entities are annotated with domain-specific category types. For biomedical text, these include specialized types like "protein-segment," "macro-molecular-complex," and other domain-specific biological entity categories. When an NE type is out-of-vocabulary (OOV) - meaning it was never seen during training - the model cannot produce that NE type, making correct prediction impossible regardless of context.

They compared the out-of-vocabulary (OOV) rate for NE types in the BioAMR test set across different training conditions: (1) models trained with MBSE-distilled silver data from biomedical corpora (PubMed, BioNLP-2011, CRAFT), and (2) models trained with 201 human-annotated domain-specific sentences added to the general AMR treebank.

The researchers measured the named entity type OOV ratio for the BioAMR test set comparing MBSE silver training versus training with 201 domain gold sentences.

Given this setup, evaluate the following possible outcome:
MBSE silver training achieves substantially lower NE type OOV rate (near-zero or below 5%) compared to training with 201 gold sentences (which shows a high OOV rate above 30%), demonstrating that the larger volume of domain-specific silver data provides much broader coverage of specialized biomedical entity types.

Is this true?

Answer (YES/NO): NO